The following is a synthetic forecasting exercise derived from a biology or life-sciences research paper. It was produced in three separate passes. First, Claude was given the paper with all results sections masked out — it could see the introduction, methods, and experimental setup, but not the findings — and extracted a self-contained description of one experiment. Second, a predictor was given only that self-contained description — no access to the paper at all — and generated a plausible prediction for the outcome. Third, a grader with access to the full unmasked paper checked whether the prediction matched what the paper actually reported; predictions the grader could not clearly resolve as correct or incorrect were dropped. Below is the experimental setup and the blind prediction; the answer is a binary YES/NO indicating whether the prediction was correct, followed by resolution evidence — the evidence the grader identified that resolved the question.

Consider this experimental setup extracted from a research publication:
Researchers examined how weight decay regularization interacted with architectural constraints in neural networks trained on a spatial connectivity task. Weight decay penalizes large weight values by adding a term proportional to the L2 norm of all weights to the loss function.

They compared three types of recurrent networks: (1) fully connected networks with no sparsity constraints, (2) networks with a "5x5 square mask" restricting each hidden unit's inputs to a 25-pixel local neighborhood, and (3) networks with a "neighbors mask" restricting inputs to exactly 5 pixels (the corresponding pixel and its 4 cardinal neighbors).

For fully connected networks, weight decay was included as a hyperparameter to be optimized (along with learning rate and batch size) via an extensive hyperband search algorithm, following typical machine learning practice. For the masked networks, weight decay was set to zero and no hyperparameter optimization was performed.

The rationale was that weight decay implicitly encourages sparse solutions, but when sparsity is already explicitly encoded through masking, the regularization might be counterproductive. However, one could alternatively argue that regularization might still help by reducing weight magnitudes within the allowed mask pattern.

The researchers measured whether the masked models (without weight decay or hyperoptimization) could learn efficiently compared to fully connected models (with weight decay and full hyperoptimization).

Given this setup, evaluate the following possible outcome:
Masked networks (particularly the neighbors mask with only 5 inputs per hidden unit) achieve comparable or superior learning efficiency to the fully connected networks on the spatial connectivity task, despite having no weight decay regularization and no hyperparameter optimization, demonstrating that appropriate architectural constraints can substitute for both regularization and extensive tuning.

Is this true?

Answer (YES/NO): YES